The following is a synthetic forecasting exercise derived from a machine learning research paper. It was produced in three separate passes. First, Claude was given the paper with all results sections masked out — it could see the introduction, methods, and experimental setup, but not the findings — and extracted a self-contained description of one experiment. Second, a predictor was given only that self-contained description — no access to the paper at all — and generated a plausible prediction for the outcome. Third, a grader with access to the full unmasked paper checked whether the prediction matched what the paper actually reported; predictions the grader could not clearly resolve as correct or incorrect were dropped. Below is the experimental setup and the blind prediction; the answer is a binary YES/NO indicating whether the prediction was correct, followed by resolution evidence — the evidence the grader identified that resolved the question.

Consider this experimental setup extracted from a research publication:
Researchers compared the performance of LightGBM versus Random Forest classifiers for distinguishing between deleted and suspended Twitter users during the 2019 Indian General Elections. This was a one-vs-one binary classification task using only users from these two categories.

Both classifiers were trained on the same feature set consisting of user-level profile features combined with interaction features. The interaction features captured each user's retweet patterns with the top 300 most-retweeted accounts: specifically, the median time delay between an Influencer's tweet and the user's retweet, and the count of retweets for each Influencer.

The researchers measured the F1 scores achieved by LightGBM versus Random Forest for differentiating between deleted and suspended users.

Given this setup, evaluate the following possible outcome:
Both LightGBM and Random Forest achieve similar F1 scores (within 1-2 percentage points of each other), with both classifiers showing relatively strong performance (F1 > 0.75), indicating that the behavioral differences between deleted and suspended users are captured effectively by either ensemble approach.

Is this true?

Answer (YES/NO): YES